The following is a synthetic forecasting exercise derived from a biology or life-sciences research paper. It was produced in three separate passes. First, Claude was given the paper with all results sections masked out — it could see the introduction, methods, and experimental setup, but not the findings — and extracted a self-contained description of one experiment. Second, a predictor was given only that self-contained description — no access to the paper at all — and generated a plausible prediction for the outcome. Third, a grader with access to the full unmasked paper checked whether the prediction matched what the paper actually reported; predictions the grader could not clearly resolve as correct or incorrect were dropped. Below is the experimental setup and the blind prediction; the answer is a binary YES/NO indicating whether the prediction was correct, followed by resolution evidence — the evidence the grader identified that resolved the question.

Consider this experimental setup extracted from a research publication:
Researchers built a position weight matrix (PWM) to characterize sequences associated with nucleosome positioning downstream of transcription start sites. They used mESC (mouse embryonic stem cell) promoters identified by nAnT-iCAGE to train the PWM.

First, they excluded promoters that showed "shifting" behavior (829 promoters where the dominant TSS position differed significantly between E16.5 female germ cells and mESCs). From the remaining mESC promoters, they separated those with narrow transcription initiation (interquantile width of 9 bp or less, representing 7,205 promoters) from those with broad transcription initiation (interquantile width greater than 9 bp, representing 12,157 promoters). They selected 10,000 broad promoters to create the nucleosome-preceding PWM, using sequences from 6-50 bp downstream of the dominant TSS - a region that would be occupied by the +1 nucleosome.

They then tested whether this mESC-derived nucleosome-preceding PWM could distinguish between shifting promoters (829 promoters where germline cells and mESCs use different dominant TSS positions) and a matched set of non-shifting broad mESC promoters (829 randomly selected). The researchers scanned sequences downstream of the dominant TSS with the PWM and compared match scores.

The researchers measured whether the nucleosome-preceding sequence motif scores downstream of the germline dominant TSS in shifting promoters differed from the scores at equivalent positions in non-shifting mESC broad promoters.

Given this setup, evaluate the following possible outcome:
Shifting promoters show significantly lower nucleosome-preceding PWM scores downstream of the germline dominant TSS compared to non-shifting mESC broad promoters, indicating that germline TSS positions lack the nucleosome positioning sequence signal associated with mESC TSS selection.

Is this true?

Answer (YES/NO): NO